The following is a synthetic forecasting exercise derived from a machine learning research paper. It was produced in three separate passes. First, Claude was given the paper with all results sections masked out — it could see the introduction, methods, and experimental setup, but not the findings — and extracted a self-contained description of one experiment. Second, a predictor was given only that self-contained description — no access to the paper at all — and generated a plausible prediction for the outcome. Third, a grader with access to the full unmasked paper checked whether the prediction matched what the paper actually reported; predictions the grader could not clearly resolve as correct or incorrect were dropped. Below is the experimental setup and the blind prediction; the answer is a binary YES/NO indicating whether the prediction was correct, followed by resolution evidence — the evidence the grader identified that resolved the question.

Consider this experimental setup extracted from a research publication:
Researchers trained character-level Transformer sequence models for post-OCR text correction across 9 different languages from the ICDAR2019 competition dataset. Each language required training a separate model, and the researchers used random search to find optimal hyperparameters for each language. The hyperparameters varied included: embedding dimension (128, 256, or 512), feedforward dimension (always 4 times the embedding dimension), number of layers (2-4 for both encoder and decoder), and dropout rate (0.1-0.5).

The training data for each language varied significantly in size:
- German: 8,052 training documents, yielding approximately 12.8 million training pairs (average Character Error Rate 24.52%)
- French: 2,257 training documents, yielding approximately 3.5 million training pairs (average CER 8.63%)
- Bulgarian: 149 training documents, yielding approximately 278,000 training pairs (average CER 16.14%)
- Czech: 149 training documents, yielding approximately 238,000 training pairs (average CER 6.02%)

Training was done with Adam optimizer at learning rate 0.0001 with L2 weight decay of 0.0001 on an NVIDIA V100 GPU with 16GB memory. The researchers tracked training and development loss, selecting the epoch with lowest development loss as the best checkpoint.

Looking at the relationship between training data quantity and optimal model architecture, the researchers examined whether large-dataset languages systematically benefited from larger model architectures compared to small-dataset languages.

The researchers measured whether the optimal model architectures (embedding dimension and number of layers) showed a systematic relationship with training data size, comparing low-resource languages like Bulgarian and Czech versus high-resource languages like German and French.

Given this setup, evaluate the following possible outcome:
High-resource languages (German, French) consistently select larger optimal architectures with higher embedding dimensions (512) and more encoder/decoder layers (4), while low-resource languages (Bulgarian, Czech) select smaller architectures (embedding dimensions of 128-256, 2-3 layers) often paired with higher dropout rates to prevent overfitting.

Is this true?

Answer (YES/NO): NO